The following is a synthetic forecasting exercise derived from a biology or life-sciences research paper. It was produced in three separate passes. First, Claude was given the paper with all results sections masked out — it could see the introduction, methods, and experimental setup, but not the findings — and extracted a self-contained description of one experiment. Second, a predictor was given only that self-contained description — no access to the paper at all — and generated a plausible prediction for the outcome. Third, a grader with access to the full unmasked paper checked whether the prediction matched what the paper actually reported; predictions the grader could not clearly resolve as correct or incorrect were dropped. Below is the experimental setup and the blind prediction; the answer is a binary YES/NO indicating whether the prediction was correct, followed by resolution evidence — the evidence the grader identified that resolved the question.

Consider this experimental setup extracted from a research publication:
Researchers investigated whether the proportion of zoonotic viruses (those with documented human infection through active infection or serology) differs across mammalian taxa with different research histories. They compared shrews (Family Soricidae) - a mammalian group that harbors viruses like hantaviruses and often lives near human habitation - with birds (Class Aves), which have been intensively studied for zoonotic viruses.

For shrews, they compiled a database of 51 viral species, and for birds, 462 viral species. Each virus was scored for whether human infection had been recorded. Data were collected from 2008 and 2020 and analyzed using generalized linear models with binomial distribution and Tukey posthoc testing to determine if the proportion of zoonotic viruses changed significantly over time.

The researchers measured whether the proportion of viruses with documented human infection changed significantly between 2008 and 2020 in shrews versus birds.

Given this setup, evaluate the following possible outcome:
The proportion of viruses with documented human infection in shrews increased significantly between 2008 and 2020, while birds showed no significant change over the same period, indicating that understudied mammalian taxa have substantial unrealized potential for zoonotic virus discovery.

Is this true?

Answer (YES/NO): NO